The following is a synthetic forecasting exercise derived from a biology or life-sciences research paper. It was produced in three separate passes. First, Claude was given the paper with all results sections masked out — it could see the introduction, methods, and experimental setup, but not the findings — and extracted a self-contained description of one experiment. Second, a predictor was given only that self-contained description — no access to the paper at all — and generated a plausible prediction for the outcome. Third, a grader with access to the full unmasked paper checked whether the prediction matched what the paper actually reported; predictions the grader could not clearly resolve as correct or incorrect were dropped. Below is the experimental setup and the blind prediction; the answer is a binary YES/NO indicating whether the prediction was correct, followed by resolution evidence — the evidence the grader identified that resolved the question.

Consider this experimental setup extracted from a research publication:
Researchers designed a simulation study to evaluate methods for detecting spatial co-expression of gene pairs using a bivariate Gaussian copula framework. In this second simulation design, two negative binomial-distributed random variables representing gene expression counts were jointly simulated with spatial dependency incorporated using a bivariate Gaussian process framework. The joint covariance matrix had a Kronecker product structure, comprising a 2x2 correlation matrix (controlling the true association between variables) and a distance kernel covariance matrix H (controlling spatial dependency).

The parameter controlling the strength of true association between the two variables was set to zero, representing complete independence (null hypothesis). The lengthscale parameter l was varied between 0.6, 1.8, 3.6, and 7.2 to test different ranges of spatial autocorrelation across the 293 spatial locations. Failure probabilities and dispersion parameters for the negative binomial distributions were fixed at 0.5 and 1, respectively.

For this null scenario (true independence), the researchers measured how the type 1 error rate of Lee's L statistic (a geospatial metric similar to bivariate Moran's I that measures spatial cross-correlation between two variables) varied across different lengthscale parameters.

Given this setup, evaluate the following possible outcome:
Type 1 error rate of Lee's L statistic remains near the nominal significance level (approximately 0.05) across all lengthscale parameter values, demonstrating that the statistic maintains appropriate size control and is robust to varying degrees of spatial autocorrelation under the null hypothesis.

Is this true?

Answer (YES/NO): NO